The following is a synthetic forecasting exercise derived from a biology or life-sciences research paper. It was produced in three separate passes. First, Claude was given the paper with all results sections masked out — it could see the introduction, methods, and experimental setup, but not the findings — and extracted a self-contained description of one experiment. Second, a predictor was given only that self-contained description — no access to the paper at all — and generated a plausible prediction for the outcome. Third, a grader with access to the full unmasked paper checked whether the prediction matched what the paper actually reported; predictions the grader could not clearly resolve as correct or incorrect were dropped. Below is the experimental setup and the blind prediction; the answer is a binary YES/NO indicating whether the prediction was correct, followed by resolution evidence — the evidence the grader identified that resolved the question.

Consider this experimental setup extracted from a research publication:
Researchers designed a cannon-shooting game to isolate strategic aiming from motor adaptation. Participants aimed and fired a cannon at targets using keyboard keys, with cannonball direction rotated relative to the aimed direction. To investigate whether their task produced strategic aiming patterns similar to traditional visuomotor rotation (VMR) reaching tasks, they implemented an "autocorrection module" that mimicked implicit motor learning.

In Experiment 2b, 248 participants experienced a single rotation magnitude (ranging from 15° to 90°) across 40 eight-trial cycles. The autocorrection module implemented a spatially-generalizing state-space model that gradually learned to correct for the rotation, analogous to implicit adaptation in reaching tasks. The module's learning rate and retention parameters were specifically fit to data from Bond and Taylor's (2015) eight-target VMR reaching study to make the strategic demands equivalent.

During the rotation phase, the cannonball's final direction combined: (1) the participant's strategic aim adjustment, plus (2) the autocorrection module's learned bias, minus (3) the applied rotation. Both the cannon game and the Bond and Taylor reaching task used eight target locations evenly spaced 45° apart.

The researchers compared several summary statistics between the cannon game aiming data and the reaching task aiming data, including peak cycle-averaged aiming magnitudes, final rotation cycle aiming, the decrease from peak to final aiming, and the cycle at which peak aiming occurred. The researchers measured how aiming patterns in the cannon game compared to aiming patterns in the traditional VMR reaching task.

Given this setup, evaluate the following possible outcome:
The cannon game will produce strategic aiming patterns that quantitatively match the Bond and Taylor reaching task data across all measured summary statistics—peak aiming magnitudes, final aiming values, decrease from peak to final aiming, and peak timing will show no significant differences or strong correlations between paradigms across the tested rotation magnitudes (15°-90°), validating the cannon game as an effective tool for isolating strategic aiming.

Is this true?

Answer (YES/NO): NO